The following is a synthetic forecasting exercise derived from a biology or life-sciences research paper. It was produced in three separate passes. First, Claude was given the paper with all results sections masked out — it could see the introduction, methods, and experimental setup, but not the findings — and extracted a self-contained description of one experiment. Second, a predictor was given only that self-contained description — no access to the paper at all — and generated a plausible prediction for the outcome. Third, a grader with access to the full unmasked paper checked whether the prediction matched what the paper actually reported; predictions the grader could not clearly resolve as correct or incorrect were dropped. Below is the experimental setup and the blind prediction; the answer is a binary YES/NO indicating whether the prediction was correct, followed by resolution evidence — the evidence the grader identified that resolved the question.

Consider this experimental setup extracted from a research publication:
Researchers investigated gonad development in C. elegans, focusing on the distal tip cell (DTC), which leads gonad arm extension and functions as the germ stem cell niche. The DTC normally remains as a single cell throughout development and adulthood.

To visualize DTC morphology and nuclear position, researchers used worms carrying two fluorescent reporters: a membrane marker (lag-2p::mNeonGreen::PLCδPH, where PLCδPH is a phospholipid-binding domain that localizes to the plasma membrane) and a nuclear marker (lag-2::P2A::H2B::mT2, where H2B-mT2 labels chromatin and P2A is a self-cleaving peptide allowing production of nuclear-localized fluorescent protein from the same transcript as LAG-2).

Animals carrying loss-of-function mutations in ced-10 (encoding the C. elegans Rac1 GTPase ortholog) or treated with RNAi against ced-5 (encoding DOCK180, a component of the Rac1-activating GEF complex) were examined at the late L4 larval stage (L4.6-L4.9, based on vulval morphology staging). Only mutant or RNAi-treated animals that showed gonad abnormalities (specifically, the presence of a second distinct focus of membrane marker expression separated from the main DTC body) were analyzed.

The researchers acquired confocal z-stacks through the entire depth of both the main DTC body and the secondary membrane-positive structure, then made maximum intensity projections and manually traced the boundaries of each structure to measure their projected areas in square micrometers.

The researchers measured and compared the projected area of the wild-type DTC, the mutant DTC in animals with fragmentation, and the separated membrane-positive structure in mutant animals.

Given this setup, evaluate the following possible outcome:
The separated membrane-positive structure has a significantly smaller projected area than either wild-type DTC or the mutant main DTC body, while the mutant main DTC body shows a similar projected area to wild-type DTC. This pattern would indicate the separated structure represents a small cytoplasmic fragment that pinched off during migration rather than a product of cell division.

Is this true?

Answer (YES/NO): NO